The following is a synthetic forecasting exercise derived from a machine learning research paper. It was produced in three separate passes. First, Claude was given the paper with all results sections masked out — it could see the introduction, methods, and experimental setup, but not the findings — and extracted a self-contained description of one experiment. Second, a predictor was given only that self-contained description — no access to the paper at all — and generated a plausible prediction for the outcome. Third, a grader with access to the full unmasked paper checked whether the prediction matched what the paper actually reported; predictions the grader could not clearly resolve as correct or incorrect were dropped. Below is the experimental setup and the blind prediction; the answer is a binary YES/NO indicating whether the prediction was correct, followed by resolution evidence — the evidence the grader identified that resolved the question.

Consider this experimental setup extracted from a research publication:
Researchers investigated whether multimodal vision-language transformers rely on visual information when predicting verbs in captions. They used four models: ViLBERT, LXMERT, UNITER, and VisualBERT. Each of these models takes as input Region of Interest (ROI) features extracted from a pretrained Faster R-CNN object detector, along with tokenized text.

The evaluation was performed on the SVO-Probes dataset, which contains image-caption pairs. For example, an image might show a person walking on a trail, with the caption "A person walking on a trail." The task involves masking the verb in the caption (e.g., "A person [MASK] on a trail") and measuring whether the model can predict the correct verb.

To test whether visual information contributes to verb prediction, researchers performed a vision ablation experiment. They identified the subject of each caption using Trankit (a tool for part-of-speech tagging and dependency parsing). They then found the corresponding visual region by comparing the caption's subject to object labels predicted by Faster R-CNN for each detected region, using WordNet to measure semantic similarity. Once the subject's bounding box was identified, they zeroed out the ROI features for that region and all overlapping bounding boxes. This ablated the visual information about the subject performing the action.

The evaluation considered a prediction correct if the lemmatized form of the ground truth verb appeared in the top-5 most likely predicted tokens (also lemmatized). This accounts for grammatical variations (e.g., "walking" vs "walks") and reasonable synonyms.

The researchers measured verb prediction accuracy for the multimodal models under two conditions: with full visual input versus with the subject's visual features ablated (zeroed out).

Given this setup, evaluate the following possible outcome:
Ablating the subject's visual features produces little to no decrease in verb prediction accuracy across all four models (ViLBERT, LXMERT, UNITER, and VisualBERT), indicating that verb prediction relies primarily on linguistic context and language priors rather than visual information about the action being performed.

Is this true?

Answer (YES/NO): NO